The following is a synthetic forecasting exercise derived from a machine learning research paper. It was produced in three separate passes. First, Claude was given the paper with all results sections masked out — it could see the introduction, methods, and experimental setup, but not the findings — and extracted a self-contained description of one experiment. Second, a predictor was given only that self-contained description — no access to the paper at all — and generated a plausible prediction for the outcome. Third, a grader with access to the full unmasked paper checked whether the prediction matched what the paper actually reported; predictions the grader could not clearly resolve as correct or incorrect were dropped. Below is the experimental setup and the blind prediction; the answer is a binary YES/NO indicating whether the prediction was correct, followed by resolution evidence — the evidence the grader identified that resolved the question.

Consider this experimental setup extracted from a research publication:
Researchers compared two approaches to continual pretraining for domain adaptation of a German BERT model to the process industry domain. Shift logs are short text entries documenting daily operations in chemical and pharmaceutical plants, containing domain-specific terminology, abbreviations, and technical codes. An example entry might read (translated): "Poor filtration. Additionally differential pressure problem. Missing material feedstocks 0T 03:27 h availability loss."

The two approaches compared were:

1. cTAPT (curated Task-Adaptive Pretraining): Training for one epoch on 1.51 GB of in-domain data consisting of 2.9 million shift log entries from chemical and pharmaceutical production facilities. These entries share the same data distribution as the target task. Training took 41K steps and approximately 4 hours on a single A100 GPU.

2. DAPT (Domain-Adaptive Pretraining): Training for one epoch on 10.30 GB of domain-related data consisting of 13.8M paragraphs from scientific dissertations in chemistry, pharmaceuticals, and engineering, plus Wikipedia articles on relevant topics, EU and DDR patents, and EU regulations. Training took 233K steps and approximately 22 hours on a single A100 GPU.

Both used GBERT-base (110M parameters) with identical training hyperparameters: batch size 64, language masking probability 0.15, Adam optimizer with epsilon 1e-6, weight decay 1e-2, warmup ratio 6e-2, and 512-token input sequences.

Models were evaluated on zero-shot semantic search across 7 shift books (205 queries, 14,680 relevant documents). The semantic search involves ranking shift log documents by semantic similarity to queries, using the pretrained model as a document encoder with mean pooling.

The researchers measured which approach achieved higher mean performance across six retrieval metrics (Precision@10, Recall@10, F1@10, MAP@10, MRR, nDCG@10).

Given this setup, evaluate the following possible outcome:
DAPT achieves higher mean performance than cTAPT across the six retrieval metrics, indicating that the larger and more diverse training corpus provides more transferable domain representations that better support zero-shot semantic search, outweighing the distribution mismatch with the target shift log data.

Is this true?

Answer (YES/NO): YES